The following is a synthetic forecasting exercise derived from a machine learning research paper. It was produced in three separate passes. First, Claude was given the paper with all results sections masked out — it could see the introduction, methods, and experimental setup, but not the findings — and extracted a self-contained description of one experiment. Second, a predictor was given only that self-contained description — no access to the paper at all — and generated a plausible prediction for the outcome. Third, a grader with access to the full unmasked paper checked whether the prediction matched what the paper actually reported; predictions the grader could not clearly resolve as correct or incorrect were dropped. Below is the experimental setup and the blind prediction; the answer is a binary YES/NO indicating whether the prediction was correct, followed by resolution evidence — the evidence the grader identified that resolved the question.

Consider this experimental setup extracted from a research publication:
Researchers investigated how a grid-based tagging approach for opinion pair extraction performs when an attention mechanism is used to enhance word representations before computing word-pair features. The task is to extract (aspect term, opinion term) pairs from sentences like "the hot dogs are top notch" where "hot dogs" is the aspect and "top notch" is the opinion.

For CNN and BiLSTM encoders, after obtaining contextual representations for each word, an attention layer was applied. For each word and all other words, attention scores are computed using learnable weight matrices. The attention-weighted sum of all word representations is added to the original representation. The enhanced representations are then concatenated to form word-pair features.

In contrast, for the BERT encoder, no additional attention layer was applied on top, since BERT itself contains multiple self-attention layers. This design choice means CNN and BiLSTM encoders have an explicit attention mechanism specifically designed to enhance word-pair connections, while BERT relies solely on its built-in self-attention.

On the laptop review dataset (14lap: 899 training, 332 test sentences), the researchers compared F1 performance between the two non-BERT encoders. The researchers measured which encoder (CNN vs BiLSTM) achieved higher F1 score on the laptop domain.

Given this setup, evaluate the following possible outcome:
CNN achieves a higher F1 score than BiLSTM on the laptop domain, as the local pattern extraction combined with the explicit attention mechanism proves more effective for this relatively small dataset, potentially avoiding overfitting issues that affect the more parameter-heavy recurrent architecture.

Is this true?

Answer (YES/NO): YES